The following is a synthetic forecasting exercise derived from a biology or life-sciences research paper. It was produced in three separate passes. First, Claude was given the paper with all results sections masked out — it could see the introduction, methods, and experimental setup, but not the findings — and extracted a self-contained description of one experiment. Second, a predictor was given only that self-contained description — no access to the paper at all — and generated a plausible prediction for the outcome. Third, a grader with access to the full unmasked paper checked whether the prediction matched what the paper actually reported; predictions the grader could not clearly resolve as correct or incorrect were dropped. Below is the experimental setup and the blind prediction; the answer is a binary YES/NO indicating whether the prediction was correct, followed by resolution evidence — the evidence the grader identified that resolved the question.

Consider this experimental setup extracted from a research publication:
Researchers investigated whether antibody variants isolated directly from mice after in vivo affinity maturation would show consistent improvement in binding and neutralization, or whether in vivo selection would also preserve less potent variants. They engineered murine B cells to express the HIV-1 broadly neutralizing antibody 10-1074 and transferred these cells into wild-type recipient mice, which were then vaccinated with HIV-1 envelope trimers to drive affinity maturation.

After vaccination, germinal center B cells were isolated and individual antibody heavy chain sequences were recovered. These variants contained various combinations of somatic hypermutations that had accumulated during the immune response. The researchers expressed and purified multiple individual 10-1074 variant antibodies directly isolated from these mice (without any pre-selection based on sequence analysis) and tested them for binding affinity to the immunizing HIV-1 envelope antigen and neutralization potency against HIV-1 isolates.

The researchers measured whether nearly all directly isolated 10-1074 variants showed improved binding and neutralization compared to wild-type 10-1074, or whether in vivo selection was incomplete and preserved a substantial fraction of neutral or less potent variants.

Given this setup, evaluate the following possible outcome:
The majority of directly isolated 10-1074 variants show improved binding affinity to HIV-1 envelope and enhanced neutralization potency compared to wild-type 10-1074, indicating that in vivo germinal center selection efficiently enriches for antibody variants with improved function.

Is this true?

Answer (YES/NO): YES